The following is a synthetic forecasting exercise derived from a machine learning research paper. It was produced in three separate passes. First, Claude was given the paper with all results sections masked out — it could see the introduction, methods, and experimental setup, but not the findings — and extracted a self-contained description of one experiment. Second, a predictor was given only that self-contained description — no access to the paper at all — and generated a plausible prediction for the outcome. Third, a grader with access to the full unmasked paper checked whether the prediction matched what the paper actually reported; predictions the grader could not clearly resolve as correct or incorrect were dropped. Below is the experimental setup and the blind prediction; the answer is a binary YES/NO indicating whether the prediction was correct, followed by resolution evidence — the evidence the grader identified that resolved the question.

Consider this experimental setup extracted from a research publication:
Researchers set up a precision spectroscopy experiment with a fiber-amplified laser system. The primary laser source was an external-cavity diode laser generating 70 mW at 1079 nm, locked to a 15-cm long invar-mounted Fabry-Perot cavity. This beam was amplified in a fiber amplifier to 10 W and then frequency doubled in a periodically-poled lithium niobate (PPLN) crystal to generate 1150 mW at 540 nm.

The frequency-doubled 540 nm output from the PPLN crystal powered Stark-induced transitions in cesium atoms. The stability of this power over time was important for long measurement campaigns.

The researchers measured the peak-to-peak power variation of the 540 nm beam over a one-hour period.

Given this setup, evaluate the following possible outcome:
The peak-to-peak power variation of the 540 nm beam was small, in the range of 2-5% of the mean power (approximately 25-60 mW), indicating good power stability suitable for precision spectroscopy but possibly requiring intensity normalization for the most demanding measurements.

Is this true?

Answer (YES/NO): NO